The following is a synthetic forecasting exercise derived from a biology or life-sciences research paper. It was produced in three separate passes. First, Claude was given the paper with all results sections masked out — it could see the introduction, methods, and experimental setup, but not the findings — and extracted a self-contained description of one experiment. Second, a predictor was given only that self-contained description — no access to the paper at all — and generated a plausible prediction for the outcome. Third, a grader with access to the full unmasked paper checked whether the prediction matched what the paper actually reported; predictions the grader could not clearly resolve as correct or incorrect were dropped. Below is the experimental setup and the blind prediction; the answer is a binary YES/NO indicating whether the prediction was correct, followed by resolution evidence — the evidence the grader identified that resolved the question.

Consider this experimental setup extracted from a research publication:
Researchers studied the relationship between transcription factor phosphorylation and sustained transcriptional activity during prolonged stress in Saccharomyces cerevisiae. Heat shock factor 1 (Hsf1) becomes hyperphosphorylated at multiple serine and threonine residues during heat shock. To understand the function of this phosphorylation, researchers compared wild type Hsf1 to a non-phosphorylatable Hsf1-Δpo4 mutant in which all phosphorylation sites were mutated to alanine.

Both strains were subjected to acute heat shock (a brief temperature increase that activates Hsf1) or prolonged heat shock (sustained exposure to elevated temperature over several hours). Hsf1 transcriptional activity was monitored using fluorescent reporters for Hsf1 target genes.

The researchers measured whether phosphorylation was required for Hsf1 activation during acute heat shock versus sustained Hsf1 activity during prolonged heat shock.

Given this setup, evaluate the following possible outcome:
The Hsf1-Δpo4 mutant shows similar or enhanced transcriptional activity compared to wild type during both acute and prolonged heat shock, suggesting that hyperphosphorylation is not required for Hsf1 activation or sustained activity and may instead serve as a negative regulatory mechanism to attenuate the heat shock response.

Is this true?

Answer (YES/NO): NO